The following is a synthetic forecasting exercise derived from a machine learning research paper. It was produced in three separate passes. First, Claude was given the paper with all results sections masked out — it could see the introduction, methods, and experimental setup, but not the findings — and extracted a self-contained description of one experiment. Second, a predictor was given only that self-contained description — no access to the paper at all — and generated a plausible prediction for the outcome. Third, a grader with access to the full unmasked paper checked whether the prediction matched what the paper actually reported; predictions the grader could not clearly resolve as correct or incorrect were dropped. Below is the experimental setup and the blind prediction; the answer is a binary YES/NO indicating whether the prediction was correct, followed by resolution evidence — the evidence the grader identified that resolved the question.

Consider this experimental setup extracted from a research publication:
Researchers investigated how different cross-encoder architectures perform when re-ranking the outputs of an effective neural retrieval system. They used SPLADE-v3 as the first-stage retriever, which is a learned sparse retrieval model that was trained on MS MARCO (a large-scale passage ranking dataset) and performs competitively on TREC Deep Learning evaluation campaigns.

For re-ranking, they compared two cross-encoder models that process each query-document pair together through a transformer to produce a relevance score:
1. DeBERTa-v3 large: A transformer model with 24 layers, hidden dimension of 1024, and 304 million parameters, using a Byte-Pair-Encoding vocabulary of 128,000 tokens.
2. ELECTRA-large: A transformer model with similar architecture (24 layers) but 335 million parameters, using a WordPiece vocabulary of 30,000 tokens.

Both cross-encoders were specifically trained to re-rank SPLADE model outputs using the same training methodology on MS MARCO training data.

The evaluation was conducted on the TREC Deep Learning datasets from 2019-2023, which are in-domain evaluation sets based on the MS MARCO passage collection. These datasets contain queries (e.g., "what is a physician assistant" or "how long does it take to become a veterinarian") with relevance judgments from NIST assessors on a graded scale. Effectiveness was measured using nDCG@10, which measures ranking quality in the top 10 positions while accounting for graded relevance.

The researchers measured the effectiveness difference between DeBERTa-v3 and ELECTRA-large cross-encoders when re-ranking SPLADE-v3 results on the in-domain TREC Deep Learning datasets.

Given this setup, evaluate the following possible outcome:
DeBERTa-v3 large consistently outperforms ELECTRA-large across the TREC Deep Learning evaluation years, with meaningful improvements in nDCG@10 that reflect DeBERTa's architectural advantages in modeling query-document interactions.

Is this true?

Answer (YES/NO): NO